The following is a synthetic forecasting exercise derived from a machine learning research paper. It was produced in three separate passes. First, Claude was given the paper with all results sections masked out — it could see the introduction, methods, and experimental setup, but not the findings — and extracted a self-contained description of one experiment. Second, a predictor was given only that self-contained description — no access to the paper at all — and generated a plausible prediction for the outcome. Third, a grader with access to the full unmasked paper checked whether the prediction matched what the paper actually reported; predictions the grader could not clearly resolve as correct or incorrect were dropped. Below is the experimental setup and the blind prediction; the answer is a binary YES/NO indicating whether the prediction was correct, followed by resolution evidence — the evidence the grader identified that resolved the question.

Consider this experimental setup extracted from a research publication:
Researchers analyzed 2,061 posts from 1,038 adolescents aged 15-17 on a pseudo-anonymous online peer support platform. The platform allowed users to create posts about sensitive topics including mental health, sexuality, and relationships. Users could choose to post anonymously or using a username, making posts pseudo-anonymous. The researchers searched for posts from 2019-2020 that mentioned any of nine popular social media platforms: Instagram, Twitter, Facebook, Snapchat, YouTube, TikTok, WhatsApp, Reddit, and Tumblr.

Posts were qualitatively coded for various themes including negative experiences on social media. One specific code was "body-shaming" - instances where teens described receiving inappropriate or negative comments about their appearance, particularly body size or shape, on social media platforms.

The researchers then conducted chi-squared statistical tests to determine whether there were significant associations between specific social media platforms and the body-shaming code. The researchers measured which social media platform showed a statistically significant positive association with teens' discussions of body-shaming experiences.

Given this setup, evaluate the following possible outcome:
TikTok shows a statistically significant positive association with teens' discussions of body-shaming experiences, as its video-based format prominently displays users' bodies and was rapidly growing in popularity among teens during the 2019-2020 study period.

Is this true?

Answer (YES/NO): NO